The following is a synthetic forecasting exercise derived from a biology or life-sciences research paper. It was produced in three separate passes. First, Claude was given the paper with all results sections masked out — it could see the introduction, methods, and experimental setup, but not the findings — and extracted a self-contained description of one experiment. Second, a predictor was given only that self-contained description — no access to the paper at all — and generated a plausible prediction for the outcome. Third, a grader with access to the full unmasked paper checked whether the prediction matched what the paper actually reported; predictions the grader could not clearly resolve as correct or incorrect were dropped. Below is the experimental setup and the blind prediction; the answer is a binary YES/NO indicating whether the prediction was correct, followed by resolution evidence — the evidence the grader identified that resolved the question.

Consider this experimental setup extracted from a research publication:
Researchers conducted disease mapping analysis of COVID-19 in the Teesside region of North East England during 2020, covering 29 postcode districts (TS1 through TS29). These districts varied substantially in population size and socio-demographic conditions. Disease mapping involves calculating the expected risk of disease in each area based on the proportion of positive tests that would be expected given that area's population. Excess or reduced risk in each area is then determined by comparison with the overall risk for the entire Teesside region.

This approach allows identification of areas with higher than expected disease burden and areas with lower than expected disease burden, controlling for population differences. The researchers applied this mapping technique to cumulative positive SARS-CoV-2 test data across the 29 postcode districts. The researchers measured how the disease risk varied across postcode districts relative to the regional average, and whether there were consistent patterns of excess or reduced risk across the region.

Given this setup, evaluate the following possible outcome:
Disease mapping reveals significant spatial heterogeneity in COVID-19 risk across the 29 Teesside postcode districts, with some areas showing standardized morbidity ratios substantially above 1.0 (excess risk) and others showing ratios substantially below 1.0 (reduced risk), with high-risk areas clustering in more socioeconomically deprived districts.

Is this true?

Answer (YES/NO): YES